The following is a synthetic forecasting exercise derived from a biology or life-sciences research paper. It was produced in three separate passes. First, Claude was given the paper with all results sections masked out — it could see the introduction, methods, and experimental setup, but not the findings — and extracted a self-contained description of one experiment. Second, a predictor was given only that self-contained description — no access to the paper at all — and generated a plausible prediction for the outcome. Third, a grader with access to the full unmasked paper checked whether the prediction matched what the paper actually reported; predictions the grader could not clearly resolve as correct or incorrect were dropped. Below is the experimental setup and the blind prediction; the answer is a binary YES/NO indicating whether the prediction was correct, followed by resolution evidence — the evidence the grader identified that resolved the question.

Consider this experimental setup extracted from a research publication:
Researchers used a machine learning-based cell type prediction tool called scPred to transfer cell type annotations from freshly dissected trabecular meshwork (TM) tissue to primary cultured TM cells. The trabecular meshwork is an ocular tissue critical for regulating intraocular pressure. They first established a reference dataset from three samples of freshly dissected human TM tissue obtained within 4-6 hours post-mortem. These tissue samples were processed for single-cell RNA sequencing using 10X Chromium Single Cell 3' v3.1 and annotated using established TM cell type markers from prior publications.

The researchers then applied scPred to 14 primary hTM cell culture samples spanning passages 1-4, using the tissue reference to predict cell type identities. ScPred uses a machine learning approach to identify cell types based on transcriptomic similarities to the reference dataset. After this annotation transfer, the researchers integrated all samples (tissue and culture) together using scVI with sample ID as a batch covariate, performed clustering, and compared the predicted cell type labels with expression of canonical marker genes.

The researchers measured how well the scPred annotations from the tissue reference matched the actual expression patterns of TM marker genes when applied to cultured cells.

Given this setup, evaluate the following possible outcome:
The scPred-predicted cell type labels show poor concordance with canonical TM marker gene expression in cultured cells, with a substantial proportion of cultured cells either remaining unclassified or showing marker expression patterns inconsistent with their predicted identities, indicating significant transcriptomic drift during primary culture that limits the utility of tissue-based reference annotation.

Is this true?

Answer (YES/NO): YES